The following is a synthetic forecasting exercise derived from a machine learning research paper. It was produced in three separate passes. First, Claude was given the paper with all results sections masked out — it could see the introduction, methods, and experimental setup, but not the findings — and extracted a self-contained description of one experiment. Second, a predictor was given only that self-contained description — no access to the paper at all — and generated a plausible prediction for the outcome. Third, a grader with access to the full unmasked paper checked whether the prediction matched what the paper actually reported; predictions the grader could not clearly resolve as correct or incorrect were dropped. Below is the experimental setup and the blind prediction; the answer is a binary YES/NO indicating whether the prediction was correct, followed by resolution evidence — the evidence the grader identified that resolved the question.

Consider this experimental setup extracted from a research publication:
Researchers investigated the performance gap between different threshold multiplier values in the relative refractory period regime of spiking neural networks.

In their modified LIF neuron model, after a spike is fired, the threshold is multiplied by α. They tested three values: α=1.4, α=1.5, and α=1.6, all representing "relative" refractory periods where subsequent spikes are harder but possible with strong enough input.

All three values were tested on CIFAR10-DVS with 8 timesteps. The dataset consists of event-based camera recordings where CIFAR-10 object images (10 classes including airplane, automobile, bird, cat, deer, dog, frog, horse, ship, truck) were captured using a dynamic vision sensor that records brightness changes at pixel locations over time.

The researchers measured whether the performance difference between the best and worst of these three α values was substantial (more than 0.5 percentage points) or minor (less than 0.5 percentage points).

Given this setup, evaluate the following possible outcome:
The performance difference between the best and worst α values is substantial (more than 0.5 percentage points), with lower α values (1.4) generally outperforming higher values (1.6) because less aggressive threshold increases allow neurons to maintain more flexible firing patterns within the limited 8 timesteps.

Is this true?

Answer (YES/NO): NO